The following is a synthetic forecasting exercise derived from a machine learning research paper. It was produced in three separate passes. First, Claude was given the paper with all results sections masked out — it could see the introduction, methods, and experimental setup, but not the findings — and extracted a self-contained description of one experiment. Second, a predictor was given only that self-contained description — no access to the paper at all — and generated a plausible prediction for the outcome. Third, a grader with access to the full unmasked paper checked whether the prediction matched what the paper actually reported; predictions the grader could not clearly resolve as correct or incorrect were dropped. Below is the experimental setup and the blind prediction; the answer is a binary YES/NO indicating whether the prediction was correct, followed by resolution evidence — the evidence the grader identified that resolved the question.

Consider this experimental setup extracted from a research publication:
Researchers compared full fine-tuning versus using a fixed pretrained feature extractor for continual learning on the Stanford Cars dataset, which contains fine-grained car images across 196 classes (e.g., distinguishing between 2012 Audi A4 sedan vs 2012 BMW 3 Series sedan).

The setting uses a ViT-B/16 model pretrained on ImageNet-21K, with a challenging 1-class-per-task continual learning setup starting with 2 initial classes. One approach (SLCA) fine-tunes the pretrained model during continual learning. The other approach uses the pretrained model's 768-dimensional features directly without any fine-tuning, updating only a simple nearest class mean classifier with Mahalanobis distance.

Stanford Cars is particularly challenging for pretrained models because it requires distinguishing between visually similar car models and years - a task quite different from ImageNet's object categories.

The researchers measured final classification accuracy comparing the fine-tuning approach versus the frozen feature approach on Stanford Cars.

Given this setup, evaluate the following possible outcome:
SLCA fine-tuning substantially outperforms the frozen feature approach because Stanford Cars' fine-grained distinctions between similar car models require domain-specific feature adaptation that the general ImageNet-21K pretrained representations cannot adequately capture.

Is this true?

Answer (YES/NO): NO